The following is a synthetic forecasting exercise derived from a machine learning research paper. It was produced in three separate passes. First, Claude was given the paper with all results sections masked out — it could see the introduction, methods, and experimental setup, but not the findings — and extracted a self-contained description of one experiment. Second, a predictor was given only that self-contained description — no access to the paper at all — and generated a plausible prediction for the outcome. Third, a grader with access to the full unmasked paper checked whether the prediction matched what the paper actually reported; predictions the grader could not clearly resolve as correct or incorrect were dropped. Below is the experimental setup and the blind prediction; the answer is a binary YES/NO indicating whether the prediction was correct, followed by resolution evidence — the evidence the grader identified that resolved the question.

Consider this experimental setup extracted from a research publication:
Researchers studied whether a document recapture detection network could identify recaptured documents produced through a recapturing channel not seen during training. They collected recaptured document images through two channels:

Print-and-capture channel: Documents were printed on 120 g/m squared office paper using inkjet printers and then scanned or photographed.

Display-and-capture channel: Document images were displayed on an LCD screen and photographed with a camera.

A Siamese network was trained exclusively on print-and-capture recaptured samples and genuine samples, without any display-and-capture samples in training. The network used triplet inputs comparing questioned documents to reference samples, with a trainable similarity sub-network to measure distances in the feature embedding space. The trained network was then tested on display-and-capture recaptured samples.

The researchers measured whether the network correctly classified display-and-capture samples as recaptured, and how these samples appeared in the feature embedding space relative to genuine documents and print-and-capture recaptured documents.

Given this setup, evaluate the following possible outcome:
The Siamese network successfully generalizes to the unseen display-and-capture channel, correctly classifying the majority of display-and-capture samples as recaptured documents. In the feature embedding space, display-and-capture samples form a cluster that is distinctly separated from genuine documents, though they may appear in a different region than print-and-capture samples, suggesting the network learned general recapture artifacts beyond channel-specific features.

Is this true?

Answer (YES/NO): YES